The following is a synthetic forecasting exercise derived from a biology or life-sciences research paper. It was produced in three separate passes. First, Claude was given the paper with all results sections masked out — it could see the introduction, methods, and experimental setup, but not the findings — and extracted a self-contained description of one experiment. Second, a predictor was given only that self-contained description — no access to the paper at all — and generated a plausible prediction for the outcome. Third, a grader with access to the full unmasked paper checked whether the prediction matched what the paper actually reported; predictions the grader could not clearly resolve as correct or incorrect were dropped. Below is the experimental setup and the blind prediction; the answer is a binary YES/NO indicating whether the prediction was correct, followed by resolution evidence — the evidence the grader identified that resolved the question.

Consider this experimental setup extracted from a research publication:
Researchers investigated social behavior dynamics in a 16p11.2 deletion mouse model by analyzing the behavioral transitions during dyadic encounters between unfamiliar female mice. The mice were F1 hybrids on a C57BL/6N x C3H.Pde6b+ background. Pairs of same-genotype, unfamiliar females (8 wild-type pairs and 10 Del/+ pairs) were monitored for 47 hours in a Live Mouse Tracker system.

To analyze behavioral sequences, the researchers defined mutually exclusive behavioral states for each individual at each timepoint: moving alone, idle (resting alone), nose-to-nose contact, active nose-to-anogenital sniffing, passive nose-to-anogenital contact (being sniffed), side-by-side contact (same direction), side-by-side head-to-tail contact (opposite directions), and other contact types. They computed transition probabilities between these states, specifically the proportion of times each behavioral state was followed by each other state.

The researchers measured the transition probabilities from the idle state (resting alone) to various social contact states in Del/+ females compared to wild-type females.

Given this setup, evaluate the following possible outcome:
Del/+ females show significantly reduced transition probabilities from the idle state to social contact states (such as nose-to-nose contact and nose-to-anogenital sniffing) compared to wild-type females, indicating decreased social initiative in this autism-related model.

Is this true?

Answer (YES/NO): NO